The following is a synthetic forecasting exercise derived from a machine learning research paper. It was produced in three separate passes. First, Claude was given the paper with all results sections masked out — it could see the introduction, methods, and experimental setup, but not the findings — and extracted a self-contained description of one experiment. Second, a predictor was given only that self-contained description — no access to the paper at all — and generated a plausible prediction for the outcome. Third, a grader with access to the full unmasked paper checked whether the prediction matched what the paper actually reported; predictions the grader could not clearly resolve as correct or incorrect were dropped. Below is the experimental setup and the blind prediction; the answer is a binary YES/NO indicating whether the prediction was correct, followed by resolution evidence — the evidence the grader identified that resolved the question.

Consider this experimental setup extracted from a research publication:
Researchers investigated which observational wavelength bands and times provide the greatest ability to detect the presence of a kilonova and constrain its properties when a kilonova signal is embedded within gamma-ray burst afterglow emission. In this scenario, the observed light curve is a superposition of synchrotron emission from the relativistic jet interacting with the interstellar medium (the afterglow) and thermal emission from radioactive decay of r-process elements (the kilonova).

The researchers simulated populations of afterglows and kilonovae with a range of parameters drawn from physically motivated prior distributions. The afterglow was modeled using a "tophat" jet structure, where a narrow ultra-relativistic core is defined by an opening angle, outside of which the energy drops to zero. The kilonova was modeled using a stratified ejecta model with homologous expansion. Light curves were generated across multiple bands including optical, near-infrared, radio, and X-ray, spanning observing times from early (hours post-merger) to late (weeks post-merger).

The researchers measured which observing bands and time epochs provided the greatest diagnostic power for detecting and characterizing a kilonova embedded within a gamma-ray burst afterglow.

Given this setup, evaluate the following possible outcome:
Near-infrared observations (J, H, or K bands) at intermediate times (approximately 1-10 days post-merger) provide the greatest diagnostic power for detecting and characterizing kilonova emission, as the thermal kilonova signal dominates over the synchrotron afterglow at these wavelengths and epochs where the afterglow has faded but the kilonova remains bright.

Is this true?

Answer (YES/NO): NO